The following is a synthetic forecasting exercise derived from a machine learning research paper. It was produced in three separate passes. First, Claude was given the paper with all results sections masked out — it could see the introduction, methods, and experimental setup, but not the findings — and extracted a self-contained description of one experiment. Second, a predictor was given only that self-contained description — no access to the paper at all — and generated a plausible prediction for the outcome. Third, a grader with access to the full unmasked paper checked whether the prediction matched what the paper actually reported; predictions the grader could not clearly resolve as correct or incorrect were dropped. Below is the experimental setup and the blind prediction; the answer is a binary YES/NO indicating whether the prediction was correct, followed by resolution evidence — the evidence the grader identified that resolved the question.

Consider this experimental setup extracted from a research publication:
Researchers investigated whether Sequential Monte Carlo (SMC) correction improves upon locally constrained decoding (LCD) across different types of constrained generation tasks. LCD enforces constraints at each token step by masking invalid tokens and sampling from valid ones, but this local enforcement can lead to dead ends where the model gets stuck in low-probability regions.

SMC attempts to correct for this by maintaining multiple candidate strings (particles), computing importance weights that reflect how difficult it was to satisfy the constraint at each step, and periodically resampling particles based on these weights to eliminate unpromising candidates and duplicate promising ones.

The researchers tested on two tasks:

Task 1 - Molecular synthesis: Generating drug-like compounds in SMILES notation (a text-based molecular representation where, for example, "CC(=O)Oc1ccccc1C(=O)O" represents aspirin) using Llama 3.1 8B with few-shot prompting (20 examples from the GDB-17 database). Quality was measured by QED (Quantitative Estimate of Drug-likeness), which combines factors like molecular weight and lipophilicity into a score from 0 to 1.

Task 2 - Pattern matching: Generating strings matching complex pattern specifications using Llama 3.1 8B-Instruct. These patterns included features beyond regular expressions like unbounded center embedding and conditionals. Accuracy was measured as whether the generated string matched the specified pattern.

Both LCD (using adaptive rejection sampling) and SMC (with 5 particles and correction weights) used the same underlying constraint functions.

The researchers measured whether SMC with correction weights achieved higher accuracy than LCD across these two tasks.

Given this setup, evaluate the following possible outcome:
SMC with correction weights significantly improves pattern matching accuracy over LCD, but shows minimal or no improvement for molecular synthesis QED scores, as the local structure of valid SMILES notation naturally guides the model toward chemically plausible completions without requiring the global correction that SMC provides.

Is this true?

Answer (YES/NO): NO